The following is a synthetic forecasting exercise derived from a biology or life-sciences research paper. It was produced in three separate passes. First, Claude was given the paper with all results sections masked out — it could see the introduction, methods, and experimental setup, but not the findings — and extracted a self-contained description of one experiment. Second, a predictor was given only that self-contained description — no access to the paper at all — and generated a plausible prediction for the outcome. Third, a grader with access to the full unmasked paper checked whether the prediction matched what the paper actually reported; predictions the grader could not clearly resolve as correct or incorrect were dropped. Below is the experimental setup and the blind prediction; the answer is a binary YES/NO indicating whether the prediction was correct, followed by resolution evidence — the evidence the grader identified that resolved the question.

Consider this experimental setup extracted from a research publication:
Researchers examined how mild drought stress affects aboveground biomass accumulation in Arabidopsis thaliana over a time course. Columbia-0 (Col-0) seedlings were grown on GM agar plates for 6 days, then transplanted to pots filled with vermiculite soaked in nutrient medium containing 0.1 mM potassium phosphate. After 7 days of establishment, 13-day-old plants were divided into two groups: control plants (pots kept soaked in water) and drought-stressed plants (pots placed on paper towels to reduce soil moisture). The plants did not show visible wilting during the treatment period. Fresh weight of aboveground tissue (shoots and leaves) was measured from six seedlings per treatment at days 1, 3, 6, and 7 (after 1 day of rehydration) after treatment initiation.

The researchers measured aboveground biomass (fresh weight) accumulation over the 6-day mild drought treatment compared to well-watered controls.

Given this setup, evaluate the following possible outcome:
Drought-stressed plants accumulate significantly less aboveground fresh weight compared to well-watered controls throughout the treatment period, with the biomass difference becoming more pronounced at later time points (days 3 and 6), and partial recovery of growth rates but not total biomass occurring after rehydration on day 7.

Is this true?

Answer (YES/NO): NO